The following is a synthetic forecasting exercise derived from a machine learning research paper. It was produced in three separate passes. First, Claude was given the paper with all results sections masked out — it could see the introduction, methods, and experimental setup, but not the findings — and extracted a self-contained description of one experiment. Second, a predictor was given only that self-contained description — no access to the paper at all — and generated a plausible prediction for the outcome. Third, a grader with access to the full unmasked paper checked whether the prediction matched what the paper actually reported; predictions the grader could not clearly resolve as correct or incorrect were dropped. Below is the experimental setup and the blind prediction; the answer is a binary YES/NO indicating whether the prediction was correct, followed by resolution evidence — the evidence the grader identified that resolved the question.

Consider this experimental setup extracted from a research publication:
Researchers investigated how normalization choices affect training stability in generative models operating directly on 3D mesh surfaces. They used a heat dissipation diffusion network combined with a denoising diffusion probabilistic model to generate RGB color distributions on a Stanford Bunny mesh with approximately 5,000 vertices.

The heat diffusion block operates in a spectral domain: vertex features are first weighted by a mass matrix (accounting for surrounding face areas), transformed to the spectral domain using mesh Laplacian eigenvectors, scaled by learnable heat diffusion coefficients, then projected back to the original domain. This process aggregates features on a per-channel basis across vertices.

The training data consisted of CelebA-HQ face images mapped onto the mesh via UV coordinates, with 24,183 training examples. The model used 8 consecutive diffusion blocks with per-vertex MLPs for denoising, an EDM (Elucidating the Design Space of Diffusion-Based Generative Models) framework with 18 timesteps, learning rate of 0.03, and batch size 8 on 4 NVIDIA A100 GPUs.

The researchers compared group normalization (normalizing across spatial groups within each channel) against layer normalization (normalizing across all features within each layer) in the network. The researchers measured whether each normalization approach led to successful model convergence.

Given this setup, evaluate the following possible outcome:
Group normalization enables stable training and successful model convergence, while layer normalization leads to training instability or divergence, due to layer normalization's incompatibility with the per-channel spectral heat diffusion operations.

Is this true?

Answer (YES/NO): NO